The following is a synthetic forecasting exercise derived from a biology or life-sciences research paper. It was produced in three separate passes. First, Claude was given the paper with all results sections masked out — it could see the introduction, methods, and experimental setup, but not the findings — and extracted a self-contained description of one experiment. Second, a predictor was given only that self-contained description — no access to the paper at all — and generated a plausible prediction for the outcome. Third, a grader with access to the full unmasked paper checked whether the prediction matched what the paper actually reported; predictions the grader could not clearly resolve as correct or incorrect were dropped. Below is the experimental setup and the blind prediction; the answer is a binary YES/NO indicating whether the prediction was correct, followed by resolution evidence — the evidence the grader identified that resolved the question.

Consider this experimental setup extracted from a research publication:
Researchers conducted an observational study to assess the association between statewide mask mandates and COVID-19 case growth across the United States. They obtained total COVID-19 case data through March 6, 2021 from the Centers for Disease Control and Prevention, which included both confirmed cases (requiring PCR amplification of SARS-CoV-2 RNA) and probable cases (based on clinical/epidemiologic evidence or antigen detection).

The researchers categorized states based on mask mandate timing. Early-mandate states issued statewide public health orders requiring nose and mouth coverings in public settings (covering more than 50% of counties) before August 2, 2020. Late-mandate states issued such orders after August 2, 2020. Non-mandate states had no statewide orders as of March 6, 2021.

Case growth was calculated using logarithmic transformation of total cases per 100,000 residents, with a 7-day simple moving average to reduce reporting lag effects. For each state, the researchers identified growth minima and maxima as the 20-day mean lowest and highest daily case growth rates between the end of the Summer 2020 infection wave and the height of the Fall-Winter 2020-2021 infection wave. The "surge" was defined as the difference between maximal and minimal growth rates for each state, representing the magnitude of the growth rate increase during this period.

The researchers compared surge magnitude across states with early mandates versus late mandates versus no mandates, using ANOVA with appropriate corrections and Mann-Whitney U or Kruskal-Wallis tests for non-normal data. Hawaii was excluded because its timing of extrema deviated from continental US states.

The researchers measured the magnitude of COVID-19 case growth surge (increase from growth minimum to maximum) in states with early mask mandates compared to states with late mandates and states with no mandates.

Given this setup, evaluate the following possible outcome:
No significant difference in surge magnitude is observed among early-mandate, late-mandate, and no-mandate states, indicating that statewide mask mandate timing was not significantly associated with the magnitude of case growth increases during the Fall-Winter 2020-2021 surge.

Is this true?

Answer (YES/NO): YES